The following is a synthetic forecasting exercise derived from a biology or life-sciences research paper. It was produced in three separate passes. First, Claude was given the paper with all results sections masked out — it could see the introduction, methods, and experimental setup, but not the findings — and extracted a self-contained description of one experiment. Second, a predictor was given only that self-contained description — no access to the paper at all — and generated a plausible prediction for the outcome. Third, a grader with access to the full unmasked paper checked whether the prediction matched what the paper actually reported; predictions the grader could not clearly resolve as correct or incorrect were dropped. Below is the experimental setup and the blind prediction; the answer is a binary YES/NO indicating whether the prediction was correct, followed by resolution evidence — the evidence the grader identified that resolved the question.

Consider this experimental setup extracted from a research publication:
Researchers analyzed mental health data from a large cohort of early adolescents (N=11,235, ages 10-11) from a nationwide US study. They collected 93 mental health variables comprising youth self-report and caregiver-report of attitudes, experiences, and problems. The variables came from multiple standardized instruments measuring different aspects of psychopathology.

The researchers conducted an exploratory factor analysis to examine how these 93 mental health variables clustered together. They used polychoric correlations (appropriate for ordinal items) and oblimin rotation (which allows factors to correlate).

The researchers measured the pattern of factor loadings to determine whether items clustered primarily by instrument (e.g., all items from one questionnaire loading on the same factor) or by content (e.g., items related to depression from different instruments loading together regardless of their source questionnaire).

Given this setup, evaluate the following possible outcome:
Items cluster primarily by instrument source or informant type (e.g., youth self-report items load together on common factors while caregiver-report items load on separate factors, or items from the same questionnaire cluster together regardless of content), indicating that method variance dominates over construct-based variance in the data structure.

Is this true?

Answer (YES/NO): YES